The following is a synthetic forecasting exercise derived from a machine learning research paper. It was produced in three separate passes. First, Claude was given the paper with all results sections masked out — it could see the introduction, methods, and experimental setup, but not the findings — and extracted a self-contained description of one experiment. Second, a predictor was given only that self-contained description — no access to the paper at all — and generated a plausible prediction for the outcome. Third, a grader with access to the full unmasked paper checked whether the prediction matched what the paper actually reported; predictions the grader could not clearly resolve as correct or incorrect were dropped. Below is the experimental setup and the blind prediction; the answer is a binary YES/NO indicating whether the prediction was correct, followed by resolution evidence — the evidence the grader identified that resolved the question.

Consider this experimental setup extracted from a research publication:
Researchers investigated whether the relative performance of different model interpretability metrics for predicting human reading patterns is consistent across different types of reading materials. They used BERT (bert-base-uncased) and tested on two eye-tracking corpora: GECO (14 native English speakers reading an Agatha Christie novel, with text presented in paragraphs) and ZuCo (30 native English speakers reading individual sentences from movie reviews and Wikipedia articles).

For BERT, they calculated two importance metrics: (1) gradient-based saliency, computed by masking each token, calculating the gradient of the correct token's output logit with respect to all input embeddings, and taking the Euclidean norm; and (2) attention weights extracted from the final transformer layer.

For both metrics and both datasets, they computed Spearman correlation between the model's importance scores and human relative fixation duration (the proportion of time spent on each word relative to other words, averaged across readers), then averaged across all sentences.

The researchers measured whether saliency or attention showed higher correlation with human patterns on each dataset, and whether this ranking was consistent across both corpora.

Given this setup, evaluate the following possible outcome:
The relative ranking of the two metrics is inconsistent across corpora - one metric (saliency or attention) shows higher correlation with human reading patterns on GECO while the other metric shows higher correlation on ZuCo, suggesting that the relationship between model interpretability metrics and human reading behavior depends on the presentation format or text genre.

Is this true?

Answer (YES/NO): NO